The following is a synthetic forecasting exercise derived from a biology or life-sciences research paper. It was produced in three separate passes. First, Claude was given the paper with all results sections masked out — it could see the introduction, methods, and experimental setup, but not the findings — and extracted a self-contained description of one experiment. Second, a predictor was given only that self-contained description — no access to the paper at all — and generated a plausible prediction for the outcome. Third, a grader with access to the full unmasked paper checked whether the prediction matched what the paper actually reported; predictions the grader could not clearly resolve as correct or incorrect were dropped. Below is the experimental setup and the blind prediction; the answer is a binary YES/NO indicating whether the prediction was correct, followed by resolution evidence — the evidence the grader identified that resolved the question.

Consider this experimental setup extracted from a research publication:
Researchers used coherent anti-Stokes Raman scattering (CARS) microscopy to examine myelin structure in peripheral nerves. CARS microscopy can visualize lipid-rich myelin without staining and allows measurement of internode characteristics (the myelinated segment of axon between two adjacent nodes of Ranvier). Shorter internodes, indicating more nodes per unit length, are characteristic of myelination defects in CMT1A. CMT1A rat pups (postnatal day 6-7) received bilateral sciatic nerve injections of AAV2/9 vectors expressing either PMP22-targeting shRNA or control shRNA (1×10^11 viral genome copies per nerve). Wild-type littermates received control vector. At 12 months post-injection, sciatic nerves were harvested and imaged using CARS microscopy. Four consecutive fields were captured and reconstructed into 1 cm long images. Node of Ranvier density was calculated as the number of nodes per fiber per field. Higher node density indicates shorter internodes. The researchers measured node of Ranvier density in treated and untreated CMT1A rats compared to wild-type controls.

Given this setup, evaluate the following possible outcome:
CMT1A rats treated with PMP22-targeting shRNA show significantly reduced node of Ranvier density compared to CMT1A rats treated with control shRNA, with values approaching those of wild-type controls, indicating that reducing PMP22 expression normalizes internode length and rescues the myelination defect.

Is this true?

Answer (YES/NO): YES